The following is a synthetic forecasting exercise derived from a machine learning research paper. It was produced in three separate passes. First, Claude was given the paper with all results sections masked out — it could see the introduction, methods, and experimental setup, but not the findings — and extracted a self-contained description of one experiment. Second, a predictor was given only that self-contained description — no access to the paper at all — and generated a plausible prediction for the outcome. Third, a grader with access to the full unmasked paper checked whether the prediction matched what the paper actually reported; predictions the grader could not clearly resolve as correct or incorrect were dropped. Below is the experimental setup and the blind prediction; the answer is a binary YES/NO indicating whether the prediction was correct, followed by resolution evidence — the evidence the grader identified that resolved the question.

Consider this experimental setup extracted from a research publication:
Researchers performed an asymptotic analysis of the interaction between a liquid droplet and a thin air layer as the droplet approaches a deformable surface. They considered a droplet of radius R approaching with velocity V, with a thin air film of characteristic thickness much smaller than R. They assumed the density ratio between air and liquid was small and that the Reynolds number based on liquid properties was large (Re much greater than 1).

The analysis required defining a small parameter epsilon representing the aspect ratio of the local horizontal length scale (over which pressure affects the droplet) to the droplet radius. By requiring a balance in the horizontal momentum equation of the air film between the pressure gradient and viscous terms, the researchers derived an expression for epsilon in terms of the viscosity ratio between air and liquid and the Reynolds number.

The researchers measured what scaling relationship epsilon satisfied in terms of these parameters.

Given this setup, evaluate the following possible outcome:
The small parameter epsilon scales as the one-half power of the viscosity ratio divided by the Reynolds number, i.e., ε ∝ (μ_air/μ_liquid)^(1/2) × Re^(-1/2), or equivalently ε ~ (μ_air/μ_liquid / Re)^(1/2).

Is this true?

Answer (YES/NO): NO